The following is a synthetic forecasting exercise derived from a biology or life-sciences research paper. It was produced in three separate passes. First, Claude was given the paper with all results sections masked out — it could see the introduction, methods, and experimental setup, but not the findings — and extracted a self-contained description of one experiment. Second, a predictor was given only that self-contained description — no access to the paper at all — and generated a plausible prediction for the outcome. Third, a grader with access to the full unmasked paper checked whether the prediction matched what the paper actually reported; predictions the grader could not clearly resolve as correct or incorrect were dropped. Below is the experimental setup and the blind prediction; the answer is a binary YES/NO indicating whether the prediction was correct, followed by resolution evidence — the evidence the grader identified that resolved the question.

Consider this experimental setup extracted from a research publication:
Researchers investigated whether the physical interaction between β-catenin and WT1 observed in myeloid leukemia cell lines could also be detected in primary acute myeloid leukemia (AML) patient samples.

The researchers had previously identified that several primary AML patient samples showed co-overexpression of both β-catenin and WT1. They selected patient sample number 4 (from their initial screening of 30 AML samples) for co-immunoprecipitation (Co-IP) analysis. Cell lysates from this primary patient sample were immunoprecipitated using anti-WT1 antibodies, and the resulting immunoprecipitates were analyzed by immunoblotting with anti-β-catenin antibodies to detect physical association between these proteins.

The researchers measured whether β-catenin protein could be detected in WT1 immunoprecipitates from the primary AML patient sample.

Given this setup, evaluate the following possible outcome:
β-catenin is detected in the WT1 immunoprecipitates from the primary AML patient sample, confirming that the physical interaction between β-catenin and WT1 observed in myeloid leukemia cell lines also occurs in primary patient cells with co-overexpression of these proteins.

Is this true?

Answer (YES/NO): YES